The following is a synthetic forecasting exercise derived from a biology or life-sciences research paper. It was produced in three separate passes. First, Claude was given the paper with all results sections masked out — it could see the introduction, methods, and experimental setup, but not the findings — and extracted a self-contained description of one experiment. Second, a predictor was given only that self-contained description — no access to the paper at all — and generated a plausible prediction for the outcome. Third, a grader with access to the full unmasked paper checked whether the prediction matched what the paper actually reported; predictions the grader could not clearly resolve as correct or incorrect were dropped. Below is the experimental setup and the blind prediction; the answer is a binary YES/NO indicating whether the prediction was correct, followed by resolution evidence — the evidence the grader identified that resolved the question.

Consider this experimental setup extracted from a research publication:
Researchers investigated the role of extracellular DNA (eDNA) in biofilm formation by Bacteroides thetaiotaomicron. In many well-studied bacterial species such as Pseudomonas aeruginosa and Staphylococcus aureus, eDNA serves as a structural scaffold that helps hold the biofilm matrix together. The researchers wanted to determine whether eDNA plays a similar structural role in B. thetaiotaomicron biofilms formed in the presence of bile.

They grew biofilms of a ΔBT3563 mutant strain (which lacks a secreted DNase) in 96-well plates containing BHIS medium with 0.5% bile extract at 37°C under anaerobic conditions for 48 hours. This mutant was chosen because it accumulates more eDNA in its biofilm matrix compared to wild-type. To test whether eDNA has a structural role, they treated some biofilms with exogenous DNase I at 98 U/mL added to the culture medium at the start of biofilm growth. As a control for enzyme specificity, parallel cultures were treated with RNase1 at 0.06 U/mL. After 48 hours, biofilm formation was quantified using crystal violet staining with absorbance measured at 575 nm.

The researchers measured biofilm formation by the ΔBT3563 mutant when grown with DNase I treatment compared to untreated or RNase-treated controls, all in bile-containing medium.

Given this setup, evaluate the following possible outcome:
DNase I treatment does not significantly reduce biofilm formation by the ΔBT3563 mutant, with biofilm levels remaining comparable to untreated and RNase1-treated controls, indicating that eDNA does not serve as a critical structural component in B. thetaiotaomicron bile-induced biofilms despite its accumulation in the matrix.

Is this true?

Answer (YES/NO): NO